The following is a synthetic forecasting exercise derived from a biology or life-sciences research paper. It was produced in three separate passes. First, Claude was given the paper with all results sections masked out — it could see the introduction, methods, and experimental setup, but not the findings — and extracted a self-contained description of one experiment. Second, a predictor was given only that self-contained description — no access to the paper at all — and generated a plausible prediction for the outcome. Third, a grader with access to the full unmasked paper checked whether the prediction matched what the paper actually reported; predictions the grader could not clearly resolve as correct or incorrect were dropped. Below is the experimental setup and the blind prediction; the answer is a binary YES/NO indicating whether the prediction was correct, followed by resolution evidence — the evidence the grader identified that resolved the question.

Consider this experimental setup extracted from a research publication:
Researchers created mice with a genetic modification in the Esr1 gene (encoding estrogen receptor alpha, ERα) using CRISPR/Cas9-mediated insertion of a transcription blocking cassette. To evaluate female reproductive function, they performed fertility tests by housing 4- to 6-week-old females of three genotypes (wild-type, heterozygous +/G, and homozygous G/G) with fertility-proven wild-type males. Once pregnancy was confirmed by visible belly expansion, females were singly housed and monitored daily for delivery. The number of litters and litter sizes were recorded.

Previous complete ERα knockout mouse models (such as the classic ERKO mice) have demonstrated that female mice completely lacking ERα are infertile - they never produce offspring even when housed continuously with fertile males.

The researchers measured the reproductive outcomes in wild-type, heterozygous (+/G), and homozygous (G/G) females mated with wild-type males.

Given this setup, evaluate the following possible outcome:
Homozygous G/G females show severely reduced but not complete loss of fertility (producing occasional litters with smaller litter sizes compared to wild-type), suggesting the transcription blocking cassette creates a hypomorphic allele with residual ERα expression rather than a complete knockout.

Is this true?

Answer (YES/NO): NO